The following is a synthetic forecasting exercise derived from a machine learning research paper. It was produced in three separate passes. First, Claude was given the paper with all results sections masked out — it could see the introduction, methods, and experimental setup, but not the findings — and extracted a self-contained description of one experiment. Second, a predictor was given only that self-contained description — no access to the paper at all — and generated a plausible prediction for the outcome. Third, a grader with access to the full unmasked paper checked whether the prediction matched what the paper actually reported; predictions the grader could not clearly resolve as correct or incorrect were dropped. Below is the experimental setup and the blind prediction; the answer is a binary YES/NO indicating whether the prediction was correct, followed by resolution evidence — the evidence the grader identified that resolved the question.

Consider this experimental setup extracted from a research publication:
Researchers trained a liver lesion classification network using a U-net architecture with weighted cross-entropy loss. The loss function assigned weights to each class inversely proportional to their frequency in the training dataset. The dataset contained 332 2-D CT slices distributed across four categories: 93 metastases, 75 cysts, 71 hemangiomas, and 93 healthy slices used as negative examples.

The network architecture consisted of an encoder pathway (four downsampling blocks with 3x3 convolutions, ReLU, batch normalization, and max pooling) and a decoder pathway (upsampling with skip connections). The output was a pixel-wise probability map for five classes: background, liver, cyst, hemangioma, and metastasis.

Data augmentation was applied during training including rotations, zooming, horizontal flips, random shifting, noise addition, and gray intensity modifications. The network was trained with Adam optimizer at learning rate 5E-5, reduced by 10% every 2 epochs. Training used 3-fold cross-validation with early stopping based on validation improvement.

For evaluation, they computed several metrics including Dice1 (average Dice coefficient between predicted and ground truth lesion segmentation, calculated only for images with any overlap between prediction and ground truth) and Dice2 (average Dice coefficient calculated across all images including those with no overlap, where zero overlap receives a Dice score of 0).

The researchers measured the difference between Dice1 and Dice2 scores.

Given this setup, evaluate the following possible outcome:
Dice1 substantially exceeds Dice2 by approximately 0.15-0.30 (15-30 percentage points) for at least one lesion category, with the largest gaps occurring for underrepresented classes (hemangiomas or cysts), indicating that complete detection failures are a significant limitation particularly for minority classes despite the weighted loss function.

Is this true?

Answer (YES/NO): NO